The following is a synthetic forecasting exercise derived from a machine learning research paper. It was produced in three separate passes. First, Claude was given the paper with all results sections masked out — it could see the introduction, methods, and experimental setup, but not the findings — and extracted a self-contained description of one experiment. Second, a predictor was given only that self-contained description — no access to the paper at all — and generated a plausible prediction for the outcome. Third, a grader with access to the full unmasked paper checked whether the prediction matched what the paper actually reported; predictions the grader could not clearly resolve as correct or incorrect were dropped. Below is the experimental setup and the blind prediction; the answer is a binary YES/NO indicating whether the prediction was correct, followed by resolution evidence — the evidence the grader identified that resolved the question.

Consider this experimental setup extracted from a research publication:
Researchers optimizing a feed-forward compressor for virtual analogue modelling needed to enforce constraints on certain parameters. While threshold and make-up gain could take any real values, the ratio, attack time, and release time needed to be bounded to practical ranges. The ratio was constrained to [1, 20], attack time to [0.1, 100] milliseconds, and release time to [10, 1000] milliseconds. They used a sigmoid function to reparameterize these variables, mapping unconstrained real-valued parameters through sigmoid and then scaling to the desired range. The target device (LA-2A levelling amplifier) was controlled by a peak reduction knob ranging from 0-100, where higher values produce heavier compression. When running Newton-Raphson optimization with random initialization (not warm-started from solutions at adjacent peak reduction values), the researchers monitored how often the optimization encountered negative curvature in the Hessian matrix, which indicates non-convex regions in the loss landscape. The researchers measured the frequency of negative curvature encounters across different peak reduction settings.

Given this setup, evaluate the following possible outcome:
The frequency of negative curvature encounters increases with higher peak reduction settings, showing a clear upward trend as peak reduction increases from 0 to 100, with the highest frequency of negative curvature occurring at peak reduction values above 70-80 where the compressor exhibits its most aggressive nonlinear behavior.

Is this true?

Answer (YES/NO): NO